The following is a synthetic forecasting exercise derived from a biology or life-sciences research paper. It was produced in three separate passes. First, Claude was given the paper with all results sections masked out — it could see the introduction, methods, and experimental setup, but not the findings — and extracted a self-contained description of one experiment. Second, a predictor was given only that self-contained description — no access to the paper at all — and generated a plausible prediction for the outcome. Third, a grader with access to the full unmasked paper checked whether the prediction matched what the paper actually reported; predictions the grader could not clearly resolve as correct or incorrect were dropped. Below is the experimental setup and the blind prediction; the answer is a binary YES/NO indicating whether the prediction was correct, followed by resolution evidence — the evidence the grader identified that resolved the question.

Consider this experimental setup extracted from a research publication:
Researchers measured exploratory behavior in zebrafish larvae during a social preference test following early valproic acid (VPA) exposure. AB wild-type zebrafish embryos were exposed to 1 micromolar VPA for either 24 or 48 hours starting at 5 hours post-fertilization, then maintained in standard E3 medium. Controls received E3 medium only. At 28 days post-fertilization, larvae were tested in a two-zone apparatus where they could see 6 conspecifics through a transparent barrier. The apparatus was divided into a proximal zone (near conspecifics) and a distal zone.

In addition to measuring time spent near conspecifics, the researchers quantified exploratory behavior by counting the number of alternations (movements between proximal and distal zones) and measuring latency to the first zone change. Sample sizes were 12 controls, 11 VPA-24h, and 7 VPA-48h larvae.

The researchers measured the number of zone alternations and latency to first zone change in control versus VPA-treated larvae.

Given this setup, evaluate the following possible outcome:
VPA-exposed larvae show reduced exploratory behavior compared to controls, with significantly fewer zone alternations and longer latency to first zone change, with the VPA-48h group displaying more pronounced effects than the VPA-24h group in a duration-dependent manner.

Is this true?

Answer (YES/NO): NO